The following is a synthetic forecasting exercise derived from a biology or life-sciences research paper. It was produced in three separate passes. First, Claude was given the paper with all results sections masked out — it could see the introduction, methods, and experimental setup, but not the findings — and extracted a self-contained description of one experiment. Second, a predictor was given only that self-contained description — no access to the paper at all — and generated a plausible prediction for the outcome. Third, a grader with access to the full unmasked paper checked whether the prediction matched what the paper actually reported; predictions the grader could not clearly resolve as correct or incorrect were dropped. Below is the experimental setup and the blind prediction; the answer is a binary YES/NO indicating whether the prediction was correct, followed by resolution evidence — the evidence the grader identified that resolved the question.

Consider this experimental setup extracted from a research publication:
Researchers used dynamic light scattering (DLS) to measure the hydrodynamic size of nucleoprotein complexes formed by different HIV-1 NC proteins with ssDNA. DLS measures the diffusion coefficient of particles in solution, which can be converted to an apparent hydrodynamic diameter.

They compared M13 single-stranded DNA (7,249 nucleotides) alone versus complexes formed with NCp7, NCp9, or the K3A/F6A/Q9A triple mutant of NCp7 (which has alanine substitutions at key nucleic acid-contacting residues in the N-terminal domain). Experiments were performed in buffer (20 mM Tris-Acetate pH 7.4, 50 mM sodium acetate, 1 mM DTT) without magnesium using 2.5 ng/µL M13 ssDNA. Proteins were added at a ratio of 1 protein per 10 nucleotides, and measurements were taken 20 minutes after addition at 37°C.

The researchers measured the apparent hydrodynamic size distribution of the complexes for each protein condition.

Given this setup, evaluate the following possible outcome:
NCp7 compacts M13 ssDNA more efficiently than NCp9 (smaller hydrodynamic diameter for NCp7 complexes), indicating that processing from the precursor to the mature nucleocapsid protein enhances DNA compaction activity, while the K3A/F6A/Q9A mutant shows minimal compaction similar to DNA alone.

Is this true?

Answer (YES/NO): NO